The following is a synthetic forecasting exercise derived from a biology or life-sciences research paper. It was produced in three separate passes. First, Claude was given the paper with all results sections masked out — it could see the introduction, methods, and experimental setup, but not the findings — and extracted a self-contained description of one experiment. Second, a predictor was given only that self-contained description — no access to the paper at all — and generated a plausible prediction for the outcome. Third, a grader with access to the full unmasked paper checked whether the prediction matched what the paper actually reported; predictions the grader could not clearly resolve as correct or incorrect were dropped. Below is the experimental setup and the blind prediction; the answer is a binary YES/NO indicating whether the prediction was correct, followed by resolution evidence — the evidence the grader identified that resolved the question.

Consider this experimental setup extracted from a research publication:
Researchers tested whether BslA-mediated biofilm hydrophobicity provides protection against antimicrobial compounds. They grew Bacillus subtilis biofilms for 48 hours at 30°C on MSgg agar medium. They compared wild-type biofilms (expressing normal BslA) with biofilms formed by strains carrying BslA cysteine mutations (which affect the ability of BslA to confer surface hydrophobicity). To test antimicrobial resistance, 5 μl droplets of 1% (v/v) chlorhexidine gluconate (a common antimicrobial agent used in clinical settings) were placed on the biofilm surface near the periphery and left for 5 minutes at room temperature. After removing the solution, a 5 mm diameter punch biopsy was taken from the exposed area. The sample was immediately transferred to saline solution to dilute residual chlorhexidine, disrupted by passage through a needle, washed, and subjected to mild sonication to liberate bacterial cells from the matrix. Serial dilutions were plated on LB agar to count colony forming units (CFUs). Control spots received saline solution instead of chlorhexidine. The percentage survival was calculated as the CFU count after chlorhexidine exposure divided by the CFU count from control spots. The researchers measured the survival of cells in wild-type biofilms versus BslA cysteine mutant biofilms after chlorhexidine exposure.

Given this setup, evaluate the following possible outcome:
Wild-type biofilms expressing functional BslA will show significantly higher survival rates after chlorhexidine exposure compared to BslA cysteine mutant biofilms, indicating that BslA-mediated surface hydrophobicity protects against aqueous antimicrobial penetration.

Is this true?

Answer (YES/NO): YES